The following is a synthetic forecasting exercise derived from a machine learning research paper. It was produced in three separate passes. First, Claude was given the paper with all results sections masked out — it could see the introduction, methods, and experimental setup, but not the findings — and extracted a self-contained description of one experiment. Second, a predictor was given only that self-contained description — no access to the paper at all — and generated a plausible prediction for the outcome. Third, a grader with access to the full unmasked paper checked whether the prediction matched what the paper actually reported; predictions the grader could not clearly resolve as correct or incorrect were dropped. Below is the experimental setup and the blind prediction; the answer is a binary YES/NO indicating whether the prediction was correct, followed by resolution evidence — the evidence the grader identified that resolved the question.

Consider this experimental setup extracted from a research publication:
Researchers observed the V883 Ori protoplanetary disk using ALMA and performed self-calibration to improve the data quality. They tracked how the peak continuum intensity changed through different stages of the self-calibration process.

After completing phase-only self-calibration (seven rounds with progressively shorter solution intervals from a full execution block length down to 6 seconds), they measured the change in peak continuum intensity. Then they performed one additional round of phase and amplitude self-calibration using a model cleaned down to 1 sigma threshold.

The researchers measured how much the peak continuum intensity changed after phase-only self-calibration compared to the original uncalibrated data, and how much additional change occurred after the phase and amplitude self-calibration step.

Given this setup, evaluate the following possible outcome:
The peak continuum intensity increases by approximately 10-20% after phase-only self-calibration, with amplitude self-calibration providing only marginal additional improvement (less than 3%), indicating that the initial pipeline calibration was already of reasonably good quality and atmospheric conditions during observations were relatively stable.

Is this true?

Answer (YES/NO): YES